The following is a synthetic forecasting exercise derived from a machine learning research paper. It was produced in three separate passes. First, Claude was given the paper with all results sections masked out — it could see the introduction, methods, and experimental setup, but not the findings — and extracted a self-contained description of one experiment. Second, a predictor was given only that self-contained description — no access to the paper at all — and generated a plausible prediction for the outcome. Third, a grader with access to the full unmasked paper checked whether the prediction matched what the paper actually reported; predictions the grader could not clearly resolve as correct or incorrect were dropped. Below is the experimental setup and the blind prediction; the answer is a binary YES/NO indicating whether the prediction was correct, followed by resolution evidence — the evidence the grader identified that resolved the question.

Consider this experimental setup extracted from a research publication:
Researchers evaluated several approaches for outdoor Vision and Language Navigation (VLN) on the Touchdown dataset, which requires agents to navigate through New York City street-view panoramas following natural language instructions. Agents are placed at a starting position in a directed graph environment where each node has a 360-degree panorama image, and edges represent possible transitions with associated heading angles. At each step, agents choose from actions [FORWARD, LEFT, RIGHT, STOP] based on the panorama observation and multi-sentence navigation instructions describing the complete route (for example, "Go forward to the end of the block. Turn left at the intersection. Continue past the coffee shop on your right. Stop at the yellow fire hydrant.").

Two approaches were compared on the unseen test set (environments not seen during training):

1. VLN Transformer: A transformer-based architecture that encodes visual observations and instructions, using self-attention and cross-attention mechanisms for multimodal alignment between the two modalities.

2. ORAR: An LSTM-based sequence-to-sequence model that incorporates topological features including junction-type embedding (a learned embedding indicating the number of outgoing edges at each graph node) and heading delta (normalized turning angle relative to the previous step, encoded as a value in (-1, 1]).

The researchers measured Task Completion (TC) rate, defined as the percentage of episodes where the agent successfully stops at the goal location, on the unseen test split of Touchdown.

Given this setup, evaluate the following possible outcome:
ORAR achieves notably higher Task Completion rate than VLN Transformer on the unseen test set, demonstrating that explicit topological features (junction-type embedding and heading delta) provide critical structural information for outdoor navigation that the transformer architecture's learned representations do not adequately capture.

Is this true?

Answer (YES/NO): YES